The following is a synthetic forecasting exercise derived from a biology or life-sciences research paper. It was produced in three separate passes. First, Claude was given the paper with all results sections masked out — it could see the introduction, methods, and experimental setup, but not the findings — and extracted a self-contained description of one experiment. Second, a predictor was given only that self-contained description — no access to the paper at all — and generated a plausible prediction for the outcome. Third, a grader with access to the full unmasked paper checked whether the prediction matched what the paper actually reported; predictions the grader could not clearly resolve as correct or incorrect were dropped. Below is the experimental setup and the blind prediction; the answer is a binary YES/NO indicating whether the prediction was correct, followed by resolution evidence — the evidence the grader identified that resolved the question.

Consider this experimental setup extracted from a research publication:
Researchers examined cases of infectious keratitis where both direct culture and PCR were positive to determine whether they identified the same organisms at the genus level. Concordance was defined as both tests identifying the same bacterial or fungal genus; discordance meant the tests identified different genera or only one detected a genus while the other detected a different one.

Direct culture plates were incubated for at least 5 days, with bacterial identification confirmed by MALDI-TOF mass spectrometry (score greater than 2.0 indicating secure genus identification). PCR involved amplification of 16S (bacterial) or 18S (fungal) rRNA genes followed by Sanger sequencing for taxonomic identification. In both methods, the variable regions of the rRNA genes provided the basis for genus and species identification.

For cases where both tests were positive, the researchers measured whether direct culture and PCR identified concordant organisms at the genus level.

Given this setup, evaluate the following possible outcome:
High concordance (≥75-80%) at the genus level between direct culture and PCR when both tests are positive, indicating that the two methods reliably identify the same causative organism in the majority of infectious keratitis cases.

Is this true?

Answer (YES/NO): YES